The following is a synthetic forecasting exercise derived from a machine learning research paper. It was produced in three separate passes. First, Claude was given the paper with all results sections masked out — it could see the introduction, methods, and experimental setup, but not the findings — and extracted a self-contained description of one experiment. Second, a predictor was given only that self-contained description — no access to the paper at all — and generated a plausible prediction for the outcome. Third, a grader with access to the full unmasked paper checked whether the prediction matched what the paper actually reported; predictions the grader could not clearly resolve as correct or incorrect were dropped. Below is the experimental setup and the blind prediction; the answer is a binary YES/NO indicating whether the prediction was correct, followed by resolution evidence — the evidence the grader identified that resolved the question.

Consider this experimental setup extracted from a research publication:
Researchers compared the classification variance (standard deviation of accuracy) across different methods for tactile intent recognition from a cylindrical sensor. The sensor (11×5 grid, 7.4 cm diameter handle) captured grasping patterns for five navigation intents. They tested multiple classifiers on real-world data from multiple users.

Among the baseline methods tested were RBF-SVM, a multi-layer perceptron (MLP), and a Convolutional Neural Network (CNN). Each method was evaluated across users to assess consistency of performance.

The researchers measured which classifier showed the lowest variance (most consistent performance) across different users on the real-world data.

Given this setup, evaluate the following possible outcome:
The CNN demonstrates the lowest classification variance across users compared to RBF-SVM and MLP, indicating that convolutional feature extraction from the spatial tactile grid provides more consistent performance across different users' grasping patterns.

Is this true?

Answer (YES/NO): NO